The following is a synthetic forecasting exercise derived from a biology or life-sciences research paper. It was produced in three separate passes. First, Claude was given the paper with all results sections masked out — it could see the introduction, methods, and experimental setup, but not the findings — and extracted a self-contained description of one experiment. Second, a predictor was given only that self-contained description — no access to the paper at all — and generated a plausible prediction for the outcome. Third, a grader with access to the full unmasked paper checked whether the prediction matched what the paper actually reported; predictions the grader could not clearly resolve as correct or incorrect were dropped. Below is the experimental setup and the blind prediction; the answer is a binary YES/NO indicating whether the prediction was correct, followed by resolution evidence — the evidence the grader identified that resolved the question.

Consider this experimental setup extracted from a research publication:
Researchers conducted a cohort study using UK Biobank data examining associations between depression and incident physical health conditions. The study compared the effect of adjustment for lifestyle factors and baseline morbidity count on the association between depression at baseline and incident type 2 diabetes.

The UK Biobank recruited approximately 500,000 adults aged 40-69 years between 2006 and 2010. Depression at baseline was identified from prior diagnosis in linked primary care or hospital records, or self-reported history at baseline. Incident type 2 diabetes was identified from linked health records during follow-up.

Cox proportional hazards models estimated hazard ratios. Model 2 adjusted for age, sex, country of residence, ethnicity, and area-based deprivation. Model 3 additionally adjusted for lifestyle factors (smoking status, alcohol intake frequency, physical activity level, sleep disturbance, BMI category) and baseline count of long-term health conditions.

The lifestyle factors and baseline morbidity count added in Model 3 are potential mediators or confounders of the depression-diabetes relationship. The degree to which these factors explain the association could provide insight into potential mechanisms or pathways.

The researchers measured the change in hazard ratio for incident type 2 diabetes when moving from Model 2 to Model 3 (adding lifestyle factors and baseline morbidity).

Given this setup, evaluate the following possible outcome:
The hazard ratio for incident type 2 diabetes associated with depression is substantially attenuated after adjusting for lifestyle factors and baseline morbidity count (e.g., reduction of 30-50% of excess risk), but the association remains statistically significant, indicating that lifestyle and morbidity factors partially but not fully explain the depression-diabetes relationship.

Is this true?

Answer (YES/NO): NO